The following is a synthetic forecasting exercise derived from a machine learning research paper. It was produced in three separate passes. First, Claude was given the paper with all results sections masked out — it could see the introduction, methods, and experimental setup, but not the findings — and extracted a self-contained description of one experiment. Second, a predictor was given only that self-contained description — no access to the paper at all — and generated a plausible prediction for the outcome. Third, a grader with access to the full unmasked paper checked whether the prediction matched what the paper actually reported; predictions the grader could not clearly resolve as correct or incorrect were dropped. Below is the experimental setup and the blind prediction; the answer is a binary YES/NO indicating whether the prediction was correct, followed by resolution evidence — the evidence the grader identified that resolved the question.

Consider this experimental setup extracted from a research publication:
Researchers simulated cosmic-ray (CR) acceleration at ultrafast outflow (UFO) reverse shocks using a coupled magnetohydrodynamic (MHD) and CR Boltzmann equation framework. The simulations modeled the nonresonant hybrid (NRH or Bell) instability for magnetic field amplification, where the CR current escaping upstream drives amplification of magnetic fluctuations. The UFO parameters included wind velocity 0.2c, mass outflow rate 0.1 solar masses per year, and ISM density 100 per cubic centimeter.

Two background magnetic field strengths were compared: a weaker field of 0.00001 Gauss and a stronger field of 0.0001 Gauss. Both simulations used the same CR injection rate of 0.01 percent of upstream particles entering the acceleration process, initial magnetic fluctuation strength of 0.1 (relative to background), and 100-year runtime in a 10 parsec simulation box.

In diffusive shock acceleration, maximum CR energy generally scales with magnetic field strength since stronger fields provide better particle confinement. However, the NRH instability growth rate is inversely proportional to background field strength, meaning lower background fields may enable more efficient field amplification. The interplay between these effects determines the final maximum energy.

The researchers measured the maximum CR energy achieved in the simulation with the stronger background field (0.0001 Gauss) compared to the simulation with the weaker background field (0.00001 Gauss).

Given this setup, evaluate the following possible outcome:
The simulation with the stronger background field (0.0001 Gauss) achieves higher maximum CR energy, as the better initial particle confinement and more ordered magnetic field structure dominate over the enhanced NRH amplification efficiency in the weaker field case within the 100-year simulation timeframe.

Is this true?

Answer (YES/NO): YES